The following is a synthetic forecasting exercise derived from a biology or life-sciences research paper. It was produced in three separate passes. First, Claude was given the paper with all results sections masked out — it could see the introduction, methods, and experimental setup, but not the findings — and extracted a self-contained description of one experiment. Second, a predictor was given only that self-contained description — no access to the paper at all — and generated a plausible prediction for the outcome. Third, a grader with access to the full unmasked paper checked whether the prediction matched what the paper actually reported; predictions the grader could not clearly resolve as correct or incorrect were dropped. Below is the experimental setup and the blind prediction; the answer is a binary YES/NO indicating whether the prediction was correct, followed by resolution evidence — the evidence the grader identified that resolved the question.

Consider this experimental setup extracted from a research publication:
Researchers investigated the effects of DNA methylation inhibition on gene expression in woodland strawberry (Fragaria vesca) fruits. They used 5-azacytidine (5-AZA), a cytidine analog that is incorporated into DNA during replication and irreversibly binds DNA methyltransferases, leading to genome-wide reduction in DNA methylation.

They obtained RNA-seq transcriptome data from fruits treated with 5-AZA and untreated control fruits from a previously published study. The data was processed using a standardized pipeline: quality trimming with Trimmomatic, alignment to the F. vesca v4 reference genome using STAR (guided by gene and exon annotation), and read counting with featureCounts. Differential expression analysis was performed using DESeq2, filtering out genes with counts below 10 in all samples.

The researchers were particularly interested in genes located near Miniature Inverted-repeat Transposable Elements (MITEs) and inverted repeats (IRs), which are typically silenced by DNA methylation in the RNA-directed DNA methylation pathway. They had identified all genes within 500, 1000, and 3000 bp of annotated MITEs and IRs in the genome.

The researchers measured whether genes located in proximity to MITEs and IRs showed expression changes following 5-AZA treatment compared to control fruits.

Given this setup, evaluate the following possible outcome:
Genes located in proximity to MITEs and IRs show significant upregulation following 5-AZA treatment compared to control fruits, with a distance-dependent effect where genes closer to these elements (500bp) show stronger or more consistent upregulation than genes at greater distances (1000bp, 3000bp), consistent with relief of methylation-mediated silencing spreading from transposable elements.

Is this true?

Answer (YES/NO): NO